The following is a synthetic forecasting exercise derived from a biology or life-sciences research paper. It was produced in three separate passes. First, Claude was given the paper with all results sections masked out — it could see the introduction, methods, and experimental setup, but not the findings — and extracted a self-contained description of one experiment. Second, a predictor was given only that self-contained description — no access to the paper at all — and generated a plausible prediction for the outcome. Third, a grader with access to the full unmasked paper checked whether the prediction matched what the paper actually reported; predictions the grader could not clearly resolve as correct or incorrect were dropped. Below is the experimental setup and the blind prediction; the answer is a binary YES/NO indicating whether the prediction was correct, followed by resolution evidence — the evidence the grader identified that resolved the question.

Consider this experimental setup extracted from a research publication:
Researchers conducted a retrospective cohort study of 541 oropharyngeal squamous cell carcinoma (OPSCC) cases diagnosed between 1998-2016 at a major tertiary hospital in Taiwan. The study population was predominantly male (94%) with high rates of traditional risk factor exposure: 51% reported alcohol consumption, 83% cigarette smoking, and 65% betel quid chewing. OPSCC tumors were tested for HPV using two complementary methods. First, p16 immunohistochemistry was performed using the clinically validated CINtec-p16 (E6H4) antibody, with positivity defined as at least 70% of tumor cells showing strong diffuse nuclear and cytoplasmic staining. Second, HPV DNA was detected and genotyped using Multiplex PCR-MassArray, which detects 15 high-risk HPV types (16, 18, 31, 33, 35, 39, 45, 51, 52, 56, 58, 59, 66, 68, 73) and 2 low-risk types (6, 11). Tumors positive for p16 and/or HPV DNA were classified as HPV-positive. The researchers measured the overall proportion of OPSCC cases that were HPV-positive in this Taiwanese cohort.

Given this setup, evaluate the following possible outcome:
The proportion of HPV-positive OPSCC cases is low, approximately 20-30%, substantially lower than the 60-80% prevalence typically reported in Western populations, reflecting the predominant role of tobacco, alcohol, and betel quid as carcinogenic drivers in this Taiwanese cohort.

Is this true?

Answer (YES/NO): YES